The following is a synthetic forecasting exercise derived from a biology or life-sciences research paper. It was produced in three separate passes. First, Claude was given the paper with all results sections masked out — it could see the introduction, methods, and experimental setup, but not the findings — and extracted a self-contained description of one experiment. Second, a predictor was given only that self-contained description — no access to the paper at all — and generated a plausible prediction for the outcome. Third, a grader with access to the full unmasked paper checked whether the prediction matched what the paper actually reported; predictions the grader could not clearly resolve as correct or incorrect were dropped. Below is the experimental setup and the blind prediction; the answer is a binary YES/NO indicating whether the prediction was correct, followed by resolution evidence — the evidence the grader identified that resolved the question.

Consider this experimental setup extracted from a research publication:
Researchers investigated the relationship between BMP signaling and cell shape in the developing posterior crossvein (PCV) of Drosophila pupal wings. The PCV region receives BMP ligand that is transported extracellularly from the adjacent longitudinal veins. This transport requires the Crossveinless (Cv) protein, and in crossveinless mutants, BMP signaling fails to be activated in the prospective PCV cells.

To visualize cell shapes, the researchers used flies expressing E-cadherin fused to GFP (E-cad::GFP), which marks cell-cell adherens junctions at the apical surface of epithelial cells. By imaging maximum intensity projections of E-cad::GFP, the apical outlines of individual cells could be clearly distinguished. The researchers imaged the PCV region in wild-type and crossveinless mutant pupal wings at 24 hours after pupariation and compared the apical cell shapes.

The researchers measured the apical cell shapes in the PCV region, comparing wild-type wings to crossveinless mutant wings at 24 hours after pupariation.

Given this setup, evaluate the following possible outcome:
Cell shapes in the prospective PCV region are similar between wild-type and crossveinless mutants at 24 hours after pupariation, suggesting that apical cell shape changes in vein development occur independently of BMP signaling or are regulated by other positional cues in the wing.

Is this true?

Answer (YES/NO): NO